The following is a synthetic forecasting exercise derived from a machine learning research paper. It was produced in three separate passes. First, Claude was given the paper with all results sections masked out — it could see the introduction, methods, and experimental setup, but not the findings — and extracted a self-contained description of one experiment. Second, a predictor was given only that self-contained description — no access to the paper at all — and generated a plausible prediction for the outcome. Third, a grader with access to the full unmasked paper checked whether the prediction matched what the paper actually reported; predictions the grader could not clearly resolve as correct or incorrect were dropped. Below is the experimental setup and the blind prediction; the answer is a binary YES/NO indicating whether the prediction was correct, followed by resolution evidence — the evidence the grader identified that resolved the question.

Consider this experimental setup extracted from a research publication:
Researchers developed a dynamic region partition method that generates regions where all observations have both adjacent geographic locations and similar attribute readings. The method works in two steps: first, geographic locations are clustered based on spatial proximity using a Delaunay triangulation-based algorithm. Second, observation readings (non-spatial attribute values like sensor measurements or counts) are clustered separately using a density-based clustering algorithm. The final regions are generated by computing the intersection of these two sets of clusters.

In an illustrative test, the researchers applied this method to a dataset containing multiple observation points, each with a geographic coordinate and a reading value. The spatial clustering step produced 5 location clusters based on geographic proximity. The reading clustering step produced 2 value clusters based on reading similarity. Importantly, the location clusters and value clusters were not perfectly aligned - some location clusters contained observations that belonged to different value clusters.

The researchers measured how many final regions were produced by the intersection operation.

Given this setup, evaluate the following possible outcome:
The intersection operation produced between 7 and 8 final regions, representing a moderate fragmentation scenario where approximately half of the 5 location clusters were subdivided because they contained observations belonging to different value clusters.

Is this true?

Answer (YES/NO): NO